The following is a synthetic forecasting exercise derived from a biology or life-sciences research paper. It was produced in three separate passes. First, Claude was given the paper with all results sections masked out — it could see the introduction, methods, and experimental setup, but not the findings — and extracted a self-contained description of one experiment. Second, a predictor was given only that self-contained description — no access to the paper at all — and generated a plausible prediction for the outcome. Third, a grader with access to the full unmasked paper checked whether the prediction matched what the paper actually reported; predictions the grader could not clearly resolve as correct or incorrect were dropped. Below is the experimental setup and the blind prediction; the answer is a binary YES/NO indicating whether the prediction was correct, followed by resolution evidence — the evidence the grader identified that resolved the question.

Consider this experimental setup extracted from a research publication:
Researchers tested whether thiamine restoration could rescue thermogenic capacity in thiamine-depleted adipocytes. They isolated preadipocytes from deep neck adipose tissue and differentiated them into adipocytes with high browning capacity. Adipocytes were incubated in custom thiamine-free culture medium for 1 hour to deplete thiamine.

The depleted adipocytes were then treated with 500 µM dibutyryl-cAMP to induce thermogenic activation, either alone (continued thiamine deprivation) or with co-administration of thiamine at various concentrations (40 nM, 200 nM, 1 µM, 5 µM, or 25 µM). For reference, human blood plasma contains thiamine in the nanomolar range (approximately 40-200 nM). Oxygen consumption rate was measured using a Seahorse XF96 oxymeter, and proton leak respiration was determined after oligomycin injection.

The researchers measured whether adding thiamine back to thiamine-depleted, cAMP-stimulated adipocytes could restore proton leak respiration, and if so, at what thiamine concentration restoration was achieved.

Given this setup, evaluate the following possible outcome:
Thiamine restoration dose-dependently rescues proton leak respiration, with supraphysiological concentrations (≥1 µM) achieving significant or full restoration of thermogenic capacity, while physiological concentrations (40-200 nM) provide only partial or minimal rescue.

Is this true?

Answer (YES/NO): YES